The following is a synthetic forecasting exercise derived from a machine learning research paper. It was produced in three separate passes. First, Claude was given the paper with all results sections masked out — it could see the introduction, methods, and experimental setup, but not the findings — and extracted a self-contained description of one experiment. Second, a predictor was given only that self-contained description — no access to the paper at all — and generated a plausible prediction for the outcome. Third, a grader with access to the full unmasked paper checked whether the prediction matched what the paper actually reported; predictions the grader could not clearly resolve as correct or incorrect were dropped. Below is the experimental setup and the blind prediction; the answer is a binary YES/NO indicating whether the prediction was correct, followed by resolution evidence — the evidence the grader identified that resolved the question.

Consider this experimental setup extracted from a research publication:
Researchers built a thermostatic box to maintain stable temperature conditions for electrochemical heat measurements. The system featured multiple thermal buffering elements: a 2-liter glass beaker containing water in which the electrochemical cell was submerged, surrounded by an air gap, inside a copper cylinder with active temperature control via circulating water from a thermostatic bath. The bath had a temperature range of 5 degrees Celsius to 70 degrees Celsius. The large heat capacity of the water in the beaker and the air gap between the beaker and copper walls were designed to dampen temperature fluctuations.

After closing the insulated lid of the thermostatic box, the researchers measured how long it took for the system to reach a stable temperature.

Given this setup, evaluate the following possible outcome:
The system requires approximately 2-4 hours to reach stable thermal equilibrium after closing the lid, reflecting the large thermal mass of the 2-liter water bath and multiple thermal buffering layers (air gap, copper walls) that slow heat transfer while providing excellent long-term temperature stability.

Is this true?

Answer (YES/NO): NO